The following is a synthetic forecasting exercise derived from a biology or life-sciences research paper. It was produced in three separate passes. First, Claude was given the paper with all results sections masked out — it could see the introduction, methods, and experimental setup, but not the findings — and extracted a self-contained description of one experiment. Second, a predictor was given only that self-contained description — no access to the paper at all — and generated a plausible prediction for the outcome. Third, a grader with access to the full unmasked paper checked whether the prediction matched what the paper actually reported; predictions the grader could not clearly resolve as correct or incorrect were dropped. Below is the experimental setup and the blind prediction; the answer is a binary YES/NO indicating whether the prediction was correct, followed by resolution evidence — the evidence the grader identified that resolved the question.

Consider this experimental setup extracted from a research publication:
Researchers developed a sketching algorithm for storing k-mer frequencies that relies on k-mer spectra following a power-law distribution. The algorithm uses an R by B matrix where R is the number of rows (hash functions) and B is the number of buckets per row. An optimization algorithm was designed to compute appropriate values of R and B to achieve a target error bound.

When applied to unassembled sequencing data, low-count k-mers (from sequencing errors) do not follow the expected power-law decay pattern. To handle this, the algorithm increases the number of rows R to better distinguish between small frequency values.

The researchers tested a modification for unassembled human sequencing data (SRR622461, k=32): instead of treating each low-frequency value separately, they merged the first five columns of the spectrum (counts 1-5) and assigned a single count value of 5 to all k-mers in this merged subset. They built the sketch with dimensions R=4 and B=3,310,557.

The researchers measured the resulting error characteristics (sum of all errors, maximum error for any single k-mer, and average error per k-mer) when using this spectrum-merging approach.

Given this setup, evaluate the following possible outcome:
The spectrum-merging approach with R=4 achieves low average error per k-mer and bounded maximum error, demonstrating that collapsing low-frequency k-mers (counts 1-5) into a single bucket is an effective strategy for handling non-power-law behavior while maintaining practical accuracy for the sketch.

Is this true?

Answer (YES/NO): YES